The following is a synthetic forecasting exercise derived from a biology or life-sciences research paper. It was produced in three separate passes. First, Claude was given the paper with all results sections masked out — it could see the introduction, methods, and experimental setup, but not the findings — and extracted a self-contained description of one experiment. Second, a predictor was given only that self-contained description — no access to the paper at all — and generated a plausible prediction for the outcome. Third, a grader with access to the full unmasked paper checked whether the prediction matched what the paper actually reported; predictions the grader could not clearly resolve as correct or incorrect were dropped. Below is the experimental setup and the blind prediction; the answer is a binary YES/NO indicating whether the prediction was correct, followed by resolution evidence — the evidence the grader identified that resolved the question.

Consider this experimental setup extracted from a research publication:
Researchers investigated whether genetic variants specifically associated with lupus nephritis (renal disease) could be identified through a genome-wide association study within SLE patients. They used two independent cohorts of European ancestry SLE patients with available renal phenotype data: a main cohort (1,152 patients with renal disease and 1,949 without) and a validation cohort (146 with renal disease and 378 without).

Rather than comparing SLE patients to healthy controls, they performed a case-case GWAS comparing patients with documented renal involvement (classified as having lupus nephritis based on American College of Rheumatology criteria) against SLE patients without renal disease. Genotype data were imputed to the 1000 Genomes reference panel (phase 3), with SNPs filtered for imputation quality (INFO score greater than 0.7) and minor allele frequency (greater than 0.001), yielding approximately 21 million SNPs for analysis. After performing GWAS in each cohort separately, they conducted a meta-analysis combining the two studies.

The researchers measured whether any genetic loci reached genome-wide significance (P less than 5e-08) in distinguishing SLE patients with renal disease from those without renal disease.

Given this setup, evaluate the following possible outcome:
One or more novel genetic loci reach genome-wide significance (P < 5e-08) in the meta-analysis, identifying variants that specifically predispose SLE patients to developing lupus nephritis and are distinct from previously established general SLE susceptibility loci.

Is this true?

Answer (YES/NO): NO